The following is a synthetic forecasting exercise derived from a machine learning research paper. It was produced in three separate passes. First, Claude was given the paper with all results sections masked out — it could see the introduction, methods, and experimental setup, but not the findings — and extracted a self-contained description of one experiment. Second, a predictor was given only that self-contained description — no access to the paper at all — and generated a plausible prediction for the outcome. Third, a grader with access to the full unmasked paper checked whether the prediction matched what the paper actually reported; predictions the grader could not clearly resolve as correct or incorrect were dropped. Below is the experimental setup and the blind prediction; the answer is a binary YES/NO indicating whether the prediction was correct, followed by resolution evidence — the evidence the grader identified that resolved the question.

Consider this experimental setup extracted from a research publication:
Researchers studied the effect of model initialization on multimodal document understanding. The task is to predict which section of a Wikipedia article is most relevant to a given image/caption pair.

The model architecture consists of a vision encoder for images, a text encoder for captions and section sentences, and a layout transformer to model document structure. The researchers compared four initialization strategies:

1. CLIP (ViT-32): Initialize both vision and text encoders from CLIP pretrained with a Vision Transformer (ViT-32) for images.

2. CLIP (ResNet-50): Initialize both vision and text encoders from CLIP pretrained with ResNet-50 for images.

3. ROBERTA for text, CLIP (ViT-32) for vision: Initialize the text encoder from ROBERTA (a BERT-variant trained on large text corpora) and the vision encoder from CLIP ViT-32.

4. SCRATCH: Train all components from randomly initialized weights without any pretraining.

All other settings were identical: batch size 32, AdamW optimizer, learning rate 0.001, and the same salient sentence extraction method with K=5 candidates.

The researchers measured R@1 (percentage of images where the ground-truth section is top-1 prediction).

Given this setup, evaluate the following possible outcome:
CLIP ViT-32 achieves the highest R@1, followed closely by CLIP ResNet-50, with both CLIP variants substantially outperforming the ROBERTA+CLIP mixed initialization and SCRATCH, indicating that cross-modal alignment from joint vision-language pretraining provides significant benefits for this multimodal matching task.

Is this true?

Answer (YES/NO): NO